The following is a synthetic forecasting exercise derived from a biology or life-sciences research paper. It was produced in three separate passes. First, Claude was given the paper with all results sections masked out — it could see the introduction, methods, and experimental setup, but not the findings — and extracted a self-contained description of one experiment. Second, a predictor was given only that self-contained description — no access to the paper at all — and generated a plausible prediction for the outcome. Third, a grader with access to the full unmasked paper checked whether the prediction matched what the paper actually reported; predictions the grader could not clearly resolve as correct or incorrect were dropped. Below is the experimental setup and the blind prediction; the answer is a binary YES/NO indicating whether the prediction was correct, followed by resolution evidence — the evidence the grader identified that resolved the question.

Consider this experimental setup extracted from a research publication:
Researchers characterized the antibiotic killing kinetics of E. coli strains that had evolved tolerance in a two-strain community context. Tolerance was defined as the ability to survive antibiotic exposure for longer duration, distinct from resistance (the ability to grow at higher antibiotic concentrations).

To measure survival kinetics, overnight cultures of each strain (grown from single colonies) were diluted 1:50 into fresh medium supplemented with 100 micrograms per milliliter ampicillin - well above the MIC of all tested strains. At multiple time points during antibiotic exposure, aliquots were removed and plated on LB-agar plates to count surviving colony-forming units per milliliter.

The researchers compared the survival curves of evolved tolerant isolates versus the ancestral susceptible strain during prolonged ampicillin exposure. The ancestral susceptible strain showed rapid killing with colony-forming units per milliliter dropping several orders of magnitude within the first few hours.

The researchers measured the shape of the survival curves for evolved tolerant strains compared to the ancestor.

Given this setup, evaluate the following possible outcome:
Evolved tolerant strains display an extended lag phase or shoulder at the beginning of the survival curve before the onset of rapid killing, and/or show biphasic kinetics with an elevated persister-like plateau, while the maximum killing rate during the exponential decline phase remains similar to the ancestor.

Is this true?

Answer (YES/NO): NO